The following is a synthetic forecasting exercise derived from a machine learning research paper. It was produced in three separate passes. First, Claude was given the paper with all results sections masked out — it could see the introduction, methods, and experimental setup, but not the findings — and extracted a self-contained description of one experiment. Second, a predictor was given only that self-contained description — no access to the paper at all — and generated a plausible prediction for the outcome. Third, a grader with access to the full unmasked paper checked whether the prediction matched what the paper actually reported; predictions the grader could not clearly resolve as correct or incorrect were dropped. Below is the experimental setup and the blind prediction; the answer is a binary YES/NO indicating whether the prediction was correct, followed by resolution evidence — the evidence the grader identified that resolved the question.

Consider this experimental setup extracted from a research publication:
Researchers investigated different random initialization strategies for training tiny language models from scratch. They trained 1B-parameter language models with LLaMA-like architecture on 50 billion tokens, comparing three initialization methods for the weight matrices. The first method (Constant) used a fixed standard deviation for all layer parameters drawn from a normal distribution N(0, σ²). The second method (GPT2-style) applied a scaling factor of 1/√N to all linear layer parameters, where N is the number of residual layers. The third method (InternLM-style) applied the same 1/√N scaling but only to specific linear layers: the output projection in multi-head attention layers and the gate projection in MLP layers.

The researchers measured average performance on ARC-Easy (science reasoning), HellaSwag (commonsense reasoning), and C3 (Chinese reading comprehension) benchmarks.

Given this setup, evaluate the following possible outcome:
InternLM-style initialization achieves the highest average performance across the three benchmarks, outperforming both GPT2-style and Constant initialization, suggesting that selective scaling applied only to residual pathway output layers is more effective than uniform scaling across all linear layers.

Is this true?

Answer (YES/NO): NO